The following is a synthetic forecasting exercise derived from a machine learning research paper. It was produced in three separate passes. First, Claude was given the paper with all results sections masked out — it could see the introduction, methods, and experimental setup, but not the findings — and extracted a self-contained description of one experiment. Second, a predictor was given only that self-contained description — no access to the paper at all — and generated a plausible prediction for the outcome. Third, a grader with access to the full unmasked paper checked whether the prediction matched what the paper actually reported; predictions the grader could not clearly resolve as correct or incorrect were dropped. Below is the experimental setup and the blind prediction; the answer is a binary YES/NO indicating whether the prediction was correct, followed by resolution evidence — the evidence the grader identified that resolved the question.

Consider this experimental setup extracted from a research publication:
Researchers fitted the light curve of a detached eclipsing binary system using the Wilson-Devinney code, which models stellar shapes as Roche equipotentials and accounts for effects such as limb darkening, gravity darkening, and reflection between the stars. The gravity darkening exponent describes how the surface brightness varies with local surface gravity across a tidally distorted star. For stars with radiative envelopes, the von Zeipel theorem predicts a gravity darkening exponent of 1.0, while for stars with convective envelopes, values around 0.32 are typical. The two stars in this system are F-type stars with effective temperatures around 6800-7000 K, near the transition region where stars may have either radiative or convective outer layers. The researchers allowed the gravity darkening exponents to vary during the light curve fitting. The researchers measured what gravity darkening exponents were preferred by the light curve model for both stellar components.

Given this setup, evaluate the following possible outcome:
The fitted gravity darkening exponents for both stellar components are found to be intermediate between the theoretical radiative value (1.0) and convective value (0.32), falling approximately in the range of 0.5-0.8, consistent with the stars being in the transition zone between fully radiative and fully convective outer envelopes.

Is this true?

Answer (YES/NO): NO